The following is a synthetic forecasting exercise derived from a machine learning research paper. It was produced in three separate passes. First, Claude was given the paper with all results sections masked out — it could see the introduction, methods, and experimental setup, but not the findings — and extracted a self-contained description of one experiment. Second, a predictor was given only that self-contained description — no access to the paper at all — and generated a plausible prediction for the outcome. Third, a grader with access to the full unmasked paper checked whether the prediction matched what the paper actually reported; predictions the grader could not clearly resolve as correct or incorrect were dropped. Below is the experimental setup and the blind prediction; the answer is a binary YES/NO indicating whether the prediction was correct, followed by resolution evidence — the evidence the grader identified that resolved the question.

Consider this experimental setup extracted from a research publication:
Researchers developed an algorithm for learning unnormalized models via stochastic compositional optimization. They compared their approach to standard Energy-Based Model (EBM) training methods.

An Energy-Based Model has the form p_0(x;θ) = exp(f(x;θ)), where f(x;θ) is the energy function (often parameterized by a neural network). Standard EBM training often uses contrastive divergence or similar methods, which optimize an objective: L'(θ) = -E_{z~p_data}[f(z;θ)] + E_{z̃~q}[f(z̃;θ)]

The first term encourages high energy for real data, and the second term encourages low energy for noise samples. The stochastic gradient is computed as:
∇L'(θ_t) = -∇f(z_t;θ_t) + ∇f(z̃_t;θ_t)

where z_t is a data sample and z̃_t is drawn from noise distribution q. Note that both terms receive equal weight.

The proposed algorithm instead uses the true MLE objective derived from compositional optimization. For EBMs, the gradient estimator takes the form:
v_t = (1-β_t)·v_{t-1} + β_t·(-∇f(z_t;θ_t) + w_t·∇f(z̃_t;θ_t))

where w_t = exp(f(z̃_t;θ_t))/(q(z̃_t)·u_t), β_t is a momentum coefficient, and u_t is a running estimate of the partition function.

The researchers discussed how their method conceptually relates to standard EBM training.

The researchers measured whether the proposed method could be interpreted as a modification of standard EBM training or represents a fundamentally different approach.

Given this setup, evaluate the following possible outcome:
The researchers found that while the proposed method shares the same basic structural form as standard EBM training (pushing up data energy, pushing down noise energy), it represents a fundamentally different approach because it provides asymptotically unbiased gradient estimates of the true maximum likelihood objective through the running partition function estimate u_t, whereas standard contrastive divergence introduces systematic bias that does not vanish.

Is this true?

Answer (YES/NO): NO